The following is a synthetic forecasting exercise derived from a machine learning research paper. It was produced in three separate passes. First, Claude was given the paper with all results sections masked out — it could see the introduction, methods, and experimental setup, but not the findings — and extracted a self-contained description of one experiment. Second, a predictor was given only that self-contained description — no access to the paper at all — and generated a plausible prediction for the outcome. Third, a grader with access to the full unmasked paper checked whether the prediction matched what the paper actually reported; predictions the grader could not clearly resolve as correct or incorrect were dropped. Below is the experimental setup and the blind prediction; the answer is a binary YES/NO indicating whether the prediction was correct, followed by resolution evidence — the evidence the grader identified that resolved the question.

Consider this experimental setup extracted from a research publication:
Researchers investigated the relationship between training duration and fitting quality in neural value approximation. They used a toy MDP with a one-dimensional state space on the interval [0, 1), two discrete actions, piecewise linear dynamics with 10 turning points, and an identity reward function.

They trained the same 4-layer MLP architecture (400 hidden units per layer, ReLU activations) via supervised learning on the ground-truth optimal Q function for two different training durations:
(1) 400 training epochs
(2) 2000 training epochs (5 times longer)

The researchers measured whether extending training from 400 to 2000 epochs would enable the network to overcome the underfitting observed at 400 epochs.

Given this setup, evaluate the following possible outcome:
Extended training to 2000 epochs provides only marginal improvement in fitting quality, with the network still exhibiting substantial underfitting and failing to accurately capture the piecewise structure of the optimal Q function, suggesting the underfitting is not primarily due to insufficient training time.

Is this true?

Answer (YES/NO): NO